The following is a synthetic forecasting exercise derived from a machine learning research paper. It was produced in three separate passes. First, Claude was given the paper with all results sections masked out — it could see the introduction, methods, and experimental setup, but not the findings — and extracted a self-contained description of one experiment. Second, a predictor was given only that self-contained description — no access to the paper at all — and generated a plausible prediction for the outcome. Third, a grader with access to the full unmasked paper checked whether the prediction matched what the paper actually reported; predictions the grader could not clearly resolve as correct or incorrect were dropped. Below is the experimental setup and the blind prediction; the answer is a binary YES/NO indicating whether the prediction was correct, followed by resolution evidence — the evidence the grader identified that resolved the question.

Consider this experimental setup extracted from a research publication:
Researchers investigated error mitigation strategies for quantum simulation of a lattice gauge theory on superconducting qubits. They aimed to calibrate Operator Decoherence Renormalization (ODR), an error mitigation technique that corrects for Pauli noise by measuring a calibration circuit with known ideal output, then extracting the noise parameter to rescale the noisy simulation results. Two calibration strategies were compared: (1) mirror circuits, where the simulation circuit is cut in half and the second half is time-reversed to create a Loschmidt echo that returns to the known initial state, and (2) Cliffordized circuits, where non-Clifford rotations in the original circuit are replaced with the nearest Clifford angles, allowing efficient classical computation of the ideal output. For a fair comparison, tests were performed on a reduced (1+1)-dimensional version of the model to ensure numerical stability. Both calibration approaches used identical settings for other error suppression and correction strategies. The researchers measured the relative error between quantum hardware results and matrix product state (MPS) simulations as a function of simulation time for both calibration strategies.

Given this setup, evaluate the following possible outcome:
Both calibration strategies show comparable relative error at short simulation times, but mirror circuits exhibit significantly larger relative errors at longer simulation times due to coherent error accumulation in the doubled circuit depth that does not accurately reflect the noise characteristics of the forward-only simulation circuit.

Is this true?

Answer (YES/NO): NO